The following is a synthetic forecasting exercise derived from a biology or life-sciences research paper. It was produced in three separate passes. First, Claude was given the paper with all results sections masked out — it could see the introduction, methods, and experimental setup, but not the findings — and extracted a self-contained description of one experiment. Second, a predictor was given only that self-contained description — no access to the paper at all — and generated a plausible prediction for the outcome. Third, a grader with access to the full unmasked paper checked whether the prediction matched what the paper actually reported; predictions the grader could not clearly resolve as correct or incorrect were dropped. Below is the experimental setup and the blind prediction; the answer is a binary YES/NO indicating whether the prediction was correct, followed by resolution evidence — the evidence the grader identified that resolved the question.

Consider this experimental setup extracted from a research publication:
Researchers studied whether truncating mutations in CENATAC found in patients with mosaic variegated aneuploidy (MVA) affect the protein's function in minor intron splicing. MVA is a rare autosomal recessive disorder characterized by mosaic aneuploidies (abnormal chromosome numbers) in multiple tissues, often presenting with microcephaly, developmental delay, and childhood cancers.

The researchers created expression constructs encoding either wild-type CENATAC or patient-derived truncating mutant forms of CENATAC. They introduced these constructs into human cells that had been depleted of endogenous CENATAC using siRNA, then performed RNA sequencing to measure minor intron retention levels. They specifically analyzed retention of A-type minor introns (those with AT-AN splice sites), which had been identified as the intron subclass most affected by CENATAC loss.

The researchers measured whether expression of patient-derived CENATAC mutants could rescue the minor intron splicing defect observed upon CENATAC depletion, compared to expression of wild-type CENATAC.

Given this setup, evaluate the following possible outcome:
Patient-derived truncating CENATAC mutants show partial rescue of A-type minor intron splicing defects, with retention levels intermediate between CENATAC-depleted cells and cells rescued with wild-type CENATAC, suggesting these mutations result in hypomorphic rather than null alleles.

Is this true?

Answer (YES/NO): NO